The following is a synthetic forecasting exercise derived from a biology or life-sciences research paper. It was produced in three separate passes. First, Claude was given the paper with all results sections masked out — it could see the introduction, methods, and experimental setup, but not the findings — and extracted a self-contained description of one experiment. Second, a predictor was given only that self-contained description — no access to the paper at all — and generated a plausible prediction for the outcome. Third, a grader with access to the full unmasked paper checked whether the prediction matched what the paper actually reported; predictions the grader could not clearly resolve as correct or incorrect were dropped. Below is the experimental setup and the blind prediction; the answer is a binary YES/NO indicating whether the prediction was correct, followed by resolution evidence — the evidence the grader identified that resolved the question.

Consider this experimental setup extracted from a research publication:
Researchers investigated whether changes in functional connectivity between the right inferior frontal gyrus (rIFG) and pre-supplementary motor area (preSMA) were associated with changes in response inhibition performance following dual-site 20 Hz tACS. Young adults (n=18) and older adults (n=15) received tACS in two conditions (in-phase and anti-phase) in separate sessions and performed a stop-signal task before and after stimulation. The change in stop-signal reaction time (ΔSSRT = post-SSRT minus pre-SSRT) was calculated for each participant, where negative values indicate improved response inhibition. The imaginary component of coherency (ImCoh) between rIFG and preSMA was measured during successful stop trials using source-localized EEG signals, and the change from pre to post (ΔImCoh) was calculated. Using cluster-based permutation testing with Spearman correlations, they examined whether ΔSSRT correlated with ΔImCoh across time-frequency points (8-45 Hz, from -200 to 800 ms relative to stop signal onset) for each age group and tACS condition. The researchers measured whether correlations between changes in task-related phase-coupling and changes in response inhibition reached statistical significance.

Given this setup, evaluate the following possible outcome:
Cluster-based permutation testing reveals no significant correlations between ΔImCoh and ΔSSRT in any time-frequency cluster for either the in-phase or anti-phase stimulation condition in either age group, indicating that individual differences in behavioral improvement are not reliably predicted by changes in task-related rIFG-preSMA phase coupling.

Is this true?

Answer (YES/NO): YES